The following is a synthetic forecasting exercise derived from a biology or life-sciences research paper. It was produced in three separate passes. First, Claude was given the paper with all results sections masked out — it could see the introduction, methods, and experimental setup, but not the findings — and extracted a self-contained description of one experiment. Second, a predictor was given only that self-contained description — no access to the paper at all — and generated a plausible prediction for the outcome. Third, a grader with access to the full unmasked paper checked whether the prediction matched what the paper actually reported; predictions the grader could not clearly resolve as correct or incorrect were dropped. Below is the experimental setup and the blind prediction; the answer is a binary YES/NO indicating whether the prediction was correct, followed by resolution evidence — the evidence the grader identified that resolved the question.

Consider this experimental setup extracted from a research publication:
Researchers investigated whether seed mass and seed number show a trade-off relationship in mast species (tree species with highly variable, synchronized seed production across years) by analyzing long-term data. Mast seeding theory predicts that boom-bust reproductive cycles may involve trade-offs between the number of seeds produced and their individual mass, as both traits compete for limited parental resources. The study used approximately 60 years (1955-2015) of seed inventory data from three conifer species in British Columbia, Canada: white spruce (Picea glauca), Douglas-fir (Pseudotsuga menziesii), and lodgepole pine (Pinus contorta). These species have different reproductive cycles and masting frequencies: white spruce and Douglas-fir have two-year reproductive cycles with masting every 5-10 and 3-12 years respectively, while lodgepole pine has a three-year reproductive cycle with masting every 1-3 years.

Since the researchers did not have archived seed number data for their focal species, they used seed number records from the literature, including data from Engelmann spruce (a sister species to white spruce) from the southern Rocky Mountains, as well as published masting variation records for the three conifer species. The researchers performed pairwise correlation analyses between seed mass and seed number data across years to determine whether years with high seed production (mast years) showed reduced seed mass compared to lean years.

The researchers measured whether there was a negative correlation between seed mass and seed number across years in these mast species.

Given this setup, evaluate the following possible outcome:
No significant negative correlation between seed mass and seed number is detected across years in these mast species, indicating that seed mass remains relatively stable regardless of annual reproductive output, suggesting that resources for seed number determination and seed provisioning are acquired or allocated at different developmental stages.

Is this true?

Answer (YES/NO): YES